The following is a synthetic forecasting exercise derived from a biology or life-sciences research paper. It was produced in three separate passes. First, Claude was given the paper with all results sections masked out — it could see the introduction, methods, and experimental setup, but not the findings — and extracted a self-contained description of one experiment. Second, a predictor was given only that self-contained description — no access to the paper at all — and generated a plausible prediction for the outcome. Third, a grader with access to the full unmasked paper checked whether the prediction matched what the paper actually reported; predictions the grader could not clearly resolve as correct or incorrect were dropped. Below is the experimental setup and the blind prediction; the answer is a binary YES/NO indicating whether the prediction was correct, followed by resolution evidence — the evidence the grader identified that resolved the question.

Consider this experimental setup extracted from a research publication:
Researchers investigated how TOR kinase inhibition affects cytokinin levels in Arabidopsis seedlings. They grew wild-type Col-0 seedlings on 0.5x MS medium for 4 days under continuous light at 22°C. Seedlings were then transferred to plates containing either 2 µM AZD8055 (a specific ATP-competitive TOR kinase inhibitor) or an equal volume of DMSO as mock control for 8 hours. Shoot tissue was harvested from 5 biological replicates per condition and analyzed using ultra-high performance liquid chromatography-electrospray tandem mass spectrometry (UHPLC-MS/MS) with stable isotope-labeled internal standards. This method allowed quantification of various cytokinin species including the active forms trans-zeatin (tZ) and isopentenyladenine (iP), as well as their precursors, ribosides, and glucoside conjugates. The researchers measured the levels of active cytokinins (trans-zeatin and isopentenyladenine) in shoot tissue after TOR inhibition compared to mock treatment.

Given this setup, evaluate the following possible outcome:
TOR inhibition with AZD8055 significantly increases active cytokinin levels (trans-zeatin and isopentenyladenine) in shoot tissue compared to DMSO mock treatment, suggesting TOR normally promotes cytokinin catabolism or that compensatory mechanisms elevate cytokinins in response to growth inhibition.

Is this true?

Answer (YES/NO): NO